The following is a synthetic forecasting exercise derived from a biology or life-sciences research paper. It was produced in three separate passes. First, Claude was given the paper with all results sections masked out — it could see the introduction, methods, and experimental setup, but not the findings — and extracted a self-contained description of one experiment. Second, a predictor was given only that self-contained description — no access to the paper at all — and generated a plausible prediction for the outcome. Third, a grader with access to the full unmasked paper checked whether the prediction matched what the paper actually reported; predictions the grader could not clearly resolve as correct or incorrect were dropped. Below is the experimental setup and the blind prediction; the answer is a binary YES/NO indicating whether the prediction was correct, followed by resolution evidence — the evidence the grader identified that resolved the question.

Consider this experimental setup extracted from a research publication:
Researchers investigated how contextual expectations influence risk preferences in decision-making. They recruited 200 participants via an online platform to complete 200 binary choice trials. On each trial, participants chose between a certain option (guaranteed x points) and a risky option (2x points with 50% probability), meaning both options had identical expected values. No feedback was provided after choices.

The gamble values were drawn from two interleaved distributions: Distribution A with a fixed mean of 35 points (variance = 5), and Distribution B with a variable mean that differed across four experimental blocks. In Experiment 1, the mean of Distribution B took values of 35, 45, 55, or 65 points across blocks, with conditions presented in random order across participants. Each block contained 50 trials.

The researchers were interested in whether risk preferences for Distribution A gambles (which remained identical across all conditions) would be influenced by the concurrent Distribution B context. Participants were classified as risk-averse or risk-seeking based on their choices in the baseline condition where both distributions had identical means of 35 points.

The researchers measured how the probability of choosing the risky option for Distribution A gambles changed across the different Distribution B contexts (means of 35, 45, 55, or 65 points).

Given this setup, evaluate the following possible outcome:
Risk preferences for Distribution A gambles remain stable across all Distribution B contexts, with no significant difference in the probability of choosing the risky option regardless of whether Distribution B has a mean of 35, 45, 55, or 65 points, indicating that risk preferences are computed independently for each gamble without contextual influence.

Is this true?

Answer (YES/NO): NO